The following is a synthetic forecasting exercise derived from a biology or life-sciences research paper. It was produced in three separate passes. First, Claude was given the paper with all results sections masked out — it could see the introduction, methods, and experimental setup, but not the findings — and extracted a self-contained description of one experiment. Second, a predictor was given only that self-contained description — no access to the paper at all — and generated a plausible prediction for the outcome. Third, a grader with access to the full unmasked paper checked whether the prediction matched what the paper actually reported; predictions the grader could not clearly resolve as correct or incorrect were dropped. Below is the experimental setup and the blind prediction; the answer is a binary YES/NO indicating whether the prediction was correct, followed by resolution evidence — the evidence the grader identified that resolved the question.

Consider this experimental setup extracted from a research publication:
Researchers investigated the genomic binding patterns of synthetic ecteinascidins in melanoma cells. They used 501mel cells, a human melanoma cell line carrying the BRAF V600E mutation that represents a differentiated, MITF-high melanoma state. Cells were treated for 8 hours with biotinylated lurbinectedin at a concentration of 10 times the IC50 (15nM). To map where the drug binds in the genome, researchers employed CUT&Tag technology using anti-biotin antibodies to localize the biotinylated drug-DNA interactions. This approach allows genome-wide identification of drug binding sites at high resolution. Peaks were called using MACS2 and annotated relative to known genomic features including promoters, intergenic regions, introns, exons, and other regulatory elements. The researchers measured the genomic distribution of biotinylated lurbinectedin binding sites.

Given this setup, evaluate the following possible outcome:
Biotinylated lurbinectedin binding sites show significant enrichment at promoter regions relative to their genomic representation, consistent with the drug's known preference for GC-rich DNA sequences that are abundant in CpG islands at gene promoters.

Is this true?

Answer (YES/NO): YES